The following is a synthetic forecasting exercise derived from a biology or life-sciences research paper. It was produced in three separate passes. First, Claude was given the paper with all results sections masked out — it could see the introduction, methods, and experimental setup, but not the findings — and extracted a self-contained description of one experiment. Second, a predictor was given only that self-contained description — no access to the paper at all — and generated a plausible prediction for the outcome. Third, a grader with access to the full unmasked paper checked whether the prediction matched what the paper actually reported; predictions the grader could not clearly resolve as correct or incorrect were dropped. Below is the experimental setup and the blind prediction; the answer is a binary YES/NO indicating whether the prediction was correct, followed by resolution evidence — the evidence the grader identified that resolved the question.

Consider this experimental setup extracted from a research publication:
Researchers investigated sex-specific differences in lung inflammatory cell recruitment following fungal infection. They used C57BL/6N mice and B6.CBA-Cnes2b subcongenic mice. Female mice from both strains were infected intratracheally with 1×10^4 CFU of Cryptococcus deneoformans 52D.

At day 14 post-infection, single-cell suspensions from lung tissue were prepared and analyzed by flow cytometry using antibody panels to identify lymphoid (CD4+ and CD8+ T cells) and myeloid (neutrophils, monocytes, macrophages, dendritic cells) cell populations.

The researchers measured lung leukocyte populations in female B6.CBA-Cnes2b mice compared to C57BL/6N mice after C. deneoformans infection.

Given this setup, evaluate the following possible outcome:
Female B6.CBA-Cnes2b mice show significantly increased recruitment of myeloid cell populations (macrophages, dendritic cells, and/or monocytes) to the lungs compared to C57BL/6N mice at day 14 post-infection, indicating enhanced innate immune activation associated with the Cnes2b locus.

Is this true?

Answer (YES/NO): YES